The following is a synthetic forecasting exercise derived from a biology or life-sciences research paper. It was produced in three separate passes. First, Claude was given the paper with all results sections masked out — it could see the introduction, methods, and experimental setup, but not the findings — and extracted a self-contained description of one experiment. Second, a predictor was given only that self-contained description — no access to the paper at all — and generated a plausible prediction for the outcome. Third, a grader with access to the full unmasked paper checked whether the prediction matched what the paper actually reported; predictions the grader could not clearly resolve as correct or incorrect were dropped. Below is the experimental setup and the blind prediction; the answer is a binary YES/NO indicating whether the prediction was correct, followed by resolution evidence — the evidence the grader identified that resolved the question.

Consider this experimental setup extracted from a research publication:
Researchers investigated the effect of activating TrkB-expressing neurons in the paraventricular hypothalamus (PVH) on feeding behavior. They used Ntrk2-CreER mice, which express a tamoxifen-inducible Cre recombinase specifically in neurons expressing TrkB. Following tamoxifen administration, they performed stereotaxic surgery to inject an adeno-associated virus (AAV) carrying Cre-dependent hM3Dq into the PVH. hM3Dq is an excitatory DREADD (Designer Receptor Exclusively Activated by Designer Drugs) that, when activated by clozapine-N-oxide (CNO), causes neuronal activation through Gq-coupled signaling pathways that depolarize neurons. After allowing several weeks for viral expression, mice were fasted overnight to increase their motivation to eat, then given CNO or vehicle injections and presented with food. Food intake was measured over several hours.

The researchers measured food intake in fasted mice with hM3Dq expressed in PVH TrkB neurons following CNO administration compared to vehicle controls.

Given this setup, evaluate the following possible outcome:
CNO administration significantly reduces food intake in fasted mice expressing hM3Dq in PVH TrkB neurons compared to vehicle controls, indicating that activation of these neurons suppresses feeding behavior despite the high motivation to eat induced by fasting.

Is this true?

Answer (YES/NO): YES